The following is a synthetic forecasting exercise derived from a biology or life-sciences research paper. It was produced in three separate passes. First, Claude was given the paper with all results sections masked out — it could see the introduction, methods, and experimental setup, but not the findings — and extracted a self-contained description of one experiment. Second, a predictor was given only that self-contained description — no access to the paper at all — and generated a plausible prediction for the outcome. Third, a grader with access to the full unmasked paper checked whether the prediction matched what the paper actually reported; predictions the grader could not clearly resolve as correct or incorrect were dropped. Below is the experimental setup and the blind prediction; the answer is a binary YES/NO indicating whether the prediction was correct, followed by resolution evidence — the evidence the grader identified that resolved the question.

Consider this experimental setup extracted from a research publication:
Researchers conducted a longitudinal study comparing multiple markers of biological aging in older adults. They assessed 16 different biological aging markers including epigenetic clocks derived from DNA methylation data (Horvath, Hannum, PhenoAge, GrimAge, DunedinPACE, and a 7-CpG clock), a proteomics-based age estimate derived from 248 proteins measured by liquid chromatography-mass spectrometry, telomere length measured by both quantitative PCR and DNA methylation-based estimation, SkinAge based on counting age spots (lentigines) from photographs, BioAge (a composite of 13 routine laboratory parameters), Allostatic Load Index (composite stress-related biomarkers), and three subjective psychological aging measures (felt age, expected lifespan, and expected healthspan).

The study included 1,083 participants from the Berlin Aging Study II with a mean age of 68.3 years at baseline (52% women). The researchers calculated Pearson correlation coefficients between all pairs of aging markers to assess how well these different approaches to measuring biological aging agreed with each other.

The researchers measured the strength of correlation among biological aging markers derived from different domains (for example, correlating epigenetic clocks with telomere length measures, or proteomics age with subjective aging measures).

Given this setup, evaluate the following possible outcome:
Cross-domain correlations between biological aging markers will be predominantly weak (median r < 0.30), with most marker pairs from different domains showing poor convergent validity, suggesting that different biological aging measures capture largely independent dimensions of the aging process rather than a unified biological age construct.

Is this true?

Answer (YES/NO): YES